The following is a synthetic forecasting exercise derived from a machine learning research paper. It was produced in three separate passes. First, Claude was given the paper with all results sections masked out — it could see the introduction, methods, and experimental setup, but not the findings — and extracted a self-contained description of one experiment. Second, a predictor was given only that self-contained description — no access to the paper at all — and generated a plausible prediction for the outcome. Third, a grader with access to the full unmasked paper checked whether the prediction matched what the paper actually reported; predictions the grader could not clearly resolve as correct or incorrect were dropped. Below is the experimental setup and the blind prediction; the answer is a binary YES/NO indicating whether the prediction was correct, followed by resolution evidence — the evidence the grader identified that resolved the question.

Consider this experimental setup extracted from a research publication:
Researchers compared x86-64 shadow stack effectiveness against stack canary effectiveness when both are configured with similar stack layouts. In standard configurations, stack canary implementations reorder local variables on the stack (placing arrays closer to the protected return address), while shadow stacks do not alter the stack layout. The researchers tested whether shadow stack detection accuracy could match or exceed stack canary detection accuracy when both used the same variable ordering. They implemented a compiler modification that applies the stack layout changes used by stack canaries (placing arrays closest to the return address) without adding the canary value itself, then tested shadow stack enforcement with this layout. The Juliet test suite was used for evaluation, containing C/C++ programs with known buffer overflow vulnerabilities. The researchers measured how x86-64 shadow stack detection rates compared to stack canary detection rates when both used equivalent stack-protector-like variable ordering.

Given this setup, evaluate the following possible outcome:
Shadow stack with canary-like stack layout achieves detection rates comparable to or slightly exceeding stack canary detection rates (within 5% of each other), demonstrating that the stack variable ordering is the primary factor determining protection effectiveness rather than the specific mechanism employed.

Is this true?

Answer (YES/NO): NO